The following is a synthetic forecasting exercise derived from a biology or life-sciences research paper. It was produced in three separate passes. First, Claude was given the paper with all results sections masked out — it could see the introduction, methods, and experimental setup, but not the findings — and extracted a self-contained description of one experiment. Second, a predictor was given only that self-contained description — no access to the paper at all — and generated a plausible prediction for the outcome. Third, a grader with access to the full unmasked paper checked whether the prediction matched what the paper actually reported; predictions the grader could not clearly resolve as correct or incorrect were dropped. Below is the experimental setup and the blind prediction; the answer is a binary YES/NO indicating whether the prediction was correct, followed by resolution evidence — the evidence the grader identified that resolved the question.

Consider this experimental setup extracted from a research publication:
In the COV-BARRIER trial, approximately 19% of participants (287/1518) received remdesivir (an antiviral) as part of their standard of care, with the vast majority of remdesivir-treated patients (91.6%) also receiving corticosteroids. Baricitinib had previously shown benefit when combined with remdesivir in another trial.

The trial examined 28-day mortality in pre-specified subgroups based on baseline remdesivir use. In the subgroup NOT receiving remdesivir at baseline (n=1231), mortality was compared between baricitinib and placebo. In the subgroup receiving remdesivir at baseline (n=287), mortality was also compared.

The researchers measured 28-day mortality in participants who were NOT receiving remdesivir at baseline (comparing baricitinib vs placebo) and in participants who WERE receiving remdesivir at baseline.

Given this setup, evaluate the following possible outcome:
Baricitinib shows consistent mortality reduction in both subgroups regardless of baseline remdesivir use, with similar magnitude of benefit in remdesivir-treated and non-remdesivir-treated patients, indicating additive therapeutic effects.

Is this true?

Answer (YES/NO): NO